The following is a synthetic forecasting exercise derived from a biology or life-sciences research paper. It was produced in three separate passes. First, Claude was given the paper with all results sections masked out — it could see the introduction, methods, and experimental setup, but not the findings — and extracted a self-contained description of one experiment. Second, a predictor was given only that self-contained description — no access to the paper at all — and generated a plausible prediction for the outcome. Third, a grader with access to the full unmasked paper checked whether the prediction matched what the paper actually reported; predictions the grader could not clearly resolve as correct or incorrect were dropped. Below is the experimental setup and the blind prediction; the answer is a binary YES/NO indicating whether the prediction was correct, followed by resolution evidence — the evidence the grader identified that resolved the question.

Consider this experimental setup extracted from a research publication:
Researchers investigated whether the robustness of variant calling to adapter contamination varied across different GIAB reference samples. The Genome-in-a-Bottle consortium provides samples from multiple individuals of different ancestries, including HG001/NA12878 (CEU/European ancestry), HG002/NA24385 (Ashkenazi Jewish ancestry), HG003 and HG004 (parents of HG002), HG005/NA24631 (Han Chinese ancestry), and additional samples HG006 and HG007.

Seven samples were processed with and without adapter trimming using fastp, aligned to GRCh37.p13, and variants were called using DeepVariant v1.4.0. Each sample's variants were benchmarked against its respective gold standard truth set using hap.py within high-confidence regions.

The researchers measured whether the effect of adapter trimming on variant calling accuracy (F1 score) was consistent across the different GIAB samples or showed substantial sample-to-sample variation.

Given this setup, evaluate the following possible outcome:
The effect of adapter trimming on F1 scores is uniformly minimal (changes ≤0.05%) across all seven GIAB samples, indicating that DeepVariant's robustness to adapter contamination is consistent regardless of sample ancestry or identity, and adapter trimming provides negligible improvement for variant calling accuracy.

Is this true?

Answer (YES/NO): NO